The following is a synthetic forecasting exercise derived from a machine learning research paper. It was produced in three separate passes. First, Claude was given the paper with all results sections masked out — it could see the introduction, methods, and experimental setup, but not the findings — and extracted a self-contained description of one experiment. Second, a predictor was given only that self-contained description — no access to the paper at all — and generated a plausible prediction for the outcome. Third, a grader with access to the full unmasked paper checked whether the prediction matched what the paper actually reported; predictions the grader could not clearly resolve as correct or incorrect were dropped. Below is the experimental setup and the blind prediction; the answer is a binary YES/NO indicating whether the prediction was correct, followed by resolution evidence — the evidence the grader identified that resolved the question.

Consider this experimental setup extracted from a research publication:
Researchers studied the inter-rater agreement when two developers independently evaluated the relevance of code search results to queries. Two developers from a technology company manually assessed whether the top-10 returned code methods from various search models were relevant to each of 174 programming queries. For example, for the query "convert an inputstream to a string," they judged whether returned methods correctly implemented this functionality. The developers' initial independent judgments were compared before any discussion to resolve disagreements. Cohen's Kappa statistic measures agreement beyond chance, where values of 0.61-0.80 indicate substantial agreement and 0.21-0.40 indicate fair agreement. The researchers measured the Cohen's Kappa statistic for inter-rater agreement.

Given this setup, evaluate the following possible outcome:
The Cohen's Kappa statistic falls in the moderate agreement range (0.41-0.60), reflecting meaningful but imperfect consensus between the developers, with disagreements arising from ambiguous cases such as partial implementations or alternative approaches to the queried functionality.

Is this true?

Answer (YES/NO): NO